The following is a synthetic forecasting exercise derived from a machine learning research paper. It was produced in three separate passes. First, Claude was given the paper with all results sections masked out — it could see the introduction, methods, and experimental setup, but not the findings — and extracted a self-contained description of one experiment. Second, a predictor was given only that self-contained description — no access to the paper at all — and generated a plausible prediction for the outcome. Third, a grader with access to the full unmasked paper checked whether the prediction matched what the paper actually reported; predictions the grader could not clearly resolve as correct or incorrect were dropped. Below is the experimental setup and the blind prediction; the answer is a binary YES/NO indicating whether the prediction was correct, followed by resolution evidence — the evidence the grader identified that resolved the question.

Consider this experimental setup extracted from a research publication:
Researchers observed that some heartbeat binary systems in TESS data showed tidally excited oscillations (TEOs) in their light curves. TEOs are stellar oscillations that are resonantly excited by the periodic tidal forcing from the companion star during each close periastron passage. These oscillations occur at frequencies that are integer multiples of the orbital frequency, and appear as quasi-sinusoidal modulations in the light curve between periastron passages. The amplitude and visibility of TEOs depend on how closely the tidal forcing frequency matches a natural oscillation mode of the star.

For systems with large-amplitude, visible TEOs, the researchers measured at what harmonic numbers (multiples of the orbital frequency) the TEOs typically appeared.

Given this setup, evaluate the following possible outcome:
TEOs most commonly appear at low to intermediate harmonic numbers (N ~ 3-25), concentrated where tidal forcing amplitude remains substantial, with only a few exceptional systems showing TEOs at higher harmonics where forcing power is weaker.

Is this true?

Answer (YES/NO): YES